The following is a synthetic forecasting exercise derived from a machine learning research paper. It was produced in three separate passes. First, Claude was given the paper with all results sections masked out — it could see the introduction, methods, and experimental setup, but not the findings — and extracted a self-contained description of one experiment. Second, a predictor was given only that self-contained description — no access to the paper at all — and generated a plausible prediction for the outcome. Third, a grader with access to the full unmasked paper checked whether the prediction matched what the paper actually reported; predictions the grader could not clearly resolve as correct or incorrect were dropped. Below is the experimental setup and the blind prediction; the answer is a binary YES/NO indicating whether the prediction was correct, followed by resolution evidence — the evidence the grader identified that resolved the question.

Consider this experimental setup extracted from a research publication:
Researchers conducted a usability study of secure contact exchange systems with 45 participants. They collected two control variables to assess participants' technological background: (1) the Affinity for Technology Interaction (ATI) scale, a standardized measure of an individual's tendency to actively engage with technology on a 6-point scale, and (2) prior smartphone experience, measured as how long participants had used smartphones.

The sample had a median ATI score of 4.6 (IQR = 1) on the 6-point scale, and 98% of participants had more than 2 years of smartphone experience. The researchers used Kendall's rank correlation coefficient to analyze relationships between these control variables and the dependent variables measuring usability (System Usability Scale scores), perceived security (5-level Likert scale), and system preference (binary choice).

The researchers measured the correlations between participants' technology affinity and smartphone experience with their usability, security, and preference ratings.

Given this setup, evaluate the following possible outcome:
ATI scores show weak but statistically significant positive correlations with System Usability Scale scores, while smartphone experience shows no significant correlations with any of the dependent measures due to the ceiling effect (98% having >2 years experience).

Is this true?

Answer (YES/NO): NO